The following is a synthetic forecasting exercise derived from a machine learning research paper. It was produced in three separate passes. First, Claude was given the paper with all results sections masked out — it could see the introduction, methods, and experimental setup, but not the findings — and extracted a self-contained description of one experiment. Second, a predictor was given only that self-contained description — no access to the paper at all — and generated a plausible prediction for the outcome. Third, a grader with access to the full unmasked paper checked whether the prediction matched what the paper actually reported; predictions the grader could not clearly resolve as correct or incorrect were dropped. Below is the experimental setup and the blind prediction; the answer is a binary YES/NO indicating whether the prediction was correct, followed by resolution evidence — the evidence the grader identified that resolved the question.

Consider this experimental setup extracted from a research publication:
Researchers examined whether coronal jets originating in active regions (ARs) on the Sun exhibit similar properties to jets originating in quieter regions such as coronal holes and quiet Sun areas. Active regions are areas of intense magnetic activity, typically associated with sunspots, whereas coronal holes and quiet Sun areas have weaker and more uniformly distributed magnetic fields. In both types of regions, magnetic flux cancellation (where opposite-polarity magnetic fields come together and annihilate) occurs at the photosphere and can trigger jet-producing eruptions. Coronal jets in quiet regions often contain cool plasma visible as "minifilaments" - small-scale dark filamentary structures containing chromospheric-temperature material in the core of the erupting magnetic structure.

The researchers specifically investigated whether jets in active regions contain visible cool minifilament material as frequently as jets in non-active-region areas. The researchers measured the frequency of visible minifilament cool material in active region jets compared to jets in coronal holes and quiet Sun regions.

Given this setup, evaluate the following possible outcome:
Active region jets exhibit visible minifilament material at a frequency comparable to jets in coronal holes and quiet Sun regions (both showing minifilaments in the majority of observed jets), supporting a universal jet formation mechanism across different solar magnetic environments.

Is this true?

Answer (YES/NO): NO